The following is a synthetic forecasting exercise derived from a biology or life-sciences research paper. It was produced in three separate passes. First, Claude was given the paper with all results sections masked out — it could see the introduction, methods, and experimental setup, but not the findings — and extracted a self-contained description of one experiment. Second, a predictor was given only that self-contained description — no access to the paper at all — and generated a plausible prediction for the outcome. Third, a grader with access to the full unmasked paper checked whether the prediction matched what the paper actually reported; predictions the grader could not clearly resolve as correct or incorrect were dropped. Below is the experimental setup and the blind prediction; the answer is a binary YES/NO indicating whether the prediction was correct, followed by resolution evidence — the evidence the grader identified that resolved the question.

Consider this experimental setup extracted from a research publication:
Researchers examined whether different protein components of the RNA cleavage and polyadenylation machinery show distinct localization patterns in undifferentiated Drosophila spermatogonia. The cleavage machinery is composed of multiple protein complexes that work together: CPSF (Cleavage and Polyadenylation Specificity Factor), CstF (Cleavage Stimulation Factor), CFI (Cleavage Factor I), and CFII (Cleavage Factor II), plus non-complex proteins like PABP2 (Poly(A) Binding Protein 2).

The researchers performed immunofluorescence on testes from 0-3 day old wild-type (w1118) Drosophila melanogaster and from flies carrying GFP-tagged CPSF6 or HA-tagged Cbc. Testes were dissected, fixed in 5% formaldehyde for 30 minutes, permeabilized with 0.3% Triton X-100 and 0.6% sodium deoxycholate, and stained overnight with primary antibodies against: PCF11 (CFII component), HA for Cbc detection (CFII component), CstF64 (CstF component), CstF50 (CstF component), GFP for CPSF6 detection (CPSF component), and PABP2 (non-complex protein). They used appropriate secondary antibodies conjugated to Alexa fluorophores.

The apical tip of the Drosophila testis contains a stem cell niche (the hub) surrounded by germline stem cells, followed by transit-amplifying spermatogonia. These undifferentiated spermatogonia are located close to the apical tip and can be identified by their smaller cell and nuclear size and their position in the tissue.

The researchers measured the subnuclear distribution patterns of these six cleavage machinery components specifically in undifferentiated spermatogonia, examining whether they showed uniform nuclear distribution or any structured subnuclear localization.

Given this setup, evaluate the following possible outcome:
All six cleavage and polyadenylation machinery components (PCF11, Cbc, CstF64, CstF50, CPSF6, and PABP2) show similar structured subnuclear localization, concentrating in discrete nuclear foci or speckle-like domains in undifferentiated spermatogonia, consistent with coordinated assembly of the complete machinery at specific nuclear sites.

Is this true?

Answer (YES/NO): NO